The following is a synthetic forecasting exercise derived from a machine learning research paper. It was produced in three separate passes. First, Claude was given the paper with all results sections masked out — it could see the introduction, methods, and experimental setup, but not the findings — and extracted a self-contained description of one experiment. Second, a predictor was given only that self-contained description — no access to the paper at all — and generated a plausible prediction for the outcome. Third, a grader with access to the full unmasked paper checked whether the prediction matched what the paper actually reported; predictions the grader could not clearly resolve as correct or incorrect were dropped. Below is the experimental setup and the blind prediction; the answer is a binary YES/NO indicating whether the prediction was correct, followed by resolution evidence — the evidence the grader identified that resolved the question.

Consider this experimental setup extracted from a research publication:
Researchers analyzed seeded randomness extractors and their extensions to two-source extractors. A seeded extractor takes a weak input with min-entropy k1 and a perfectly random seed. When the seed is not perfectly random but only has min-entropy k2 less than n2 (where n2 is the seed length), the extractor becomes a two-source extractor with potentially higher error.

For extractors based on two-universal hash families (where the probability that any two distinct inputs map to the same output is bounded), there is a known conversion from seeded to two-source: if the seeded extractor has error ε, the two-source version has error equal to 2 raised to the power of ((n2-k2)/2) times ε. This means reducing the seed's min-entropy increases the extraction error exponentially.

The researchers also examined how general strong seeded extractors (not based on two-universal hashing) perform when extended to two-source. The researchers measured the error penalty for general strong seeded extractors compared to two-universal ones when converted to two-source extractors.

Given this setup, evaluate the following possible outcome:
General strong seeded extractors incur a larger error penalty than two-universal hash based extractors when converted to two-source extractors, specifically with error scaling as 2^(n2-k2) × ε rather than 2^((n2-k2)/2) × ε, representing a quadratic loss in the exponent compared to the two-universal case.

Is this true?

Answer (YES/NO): YES